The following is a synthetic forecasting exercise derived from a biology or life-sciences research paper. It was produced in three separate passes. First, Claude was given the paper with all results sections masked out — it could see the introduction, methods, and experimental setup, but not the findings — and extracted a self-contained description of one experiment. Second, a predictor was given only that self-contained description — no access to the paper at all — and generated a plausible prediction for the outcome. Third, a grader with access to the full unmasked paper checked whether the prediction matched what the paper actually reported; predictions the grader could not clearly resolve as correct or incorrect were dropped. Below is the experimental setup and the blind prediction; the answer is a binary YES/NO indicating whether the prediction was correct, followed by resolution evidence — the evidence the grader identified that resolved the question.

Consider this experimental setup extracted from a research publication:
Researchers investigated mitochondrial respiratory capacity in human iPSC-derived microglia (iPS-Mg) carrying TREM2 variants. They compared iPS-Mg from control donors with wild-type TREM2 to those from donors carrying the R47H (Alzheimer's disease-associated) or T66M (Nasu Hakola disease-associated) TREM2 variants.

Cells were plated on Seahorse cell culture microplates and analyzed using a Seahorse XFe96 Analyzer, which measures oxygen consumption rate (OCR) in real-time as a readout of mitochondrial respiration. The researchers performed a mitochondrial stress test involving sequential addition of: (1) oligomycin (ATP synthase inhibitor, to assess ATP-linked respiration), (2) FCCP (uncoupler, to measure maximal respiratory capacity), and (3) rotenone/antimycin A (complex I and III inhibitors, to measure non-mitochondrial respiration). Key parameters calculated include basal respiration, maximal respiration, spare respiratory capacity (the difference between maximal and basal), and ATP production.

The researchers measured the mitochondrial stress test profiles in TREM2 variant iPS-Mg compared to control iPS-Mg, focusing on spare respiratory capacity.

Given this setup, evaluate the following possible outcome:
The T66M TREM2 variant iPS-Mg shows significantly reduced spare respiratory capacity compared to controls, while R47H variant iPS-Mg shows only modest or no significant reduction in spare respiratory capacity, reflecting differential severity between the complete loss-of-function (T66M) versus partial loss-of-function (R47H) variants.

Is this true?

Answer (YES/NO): NO